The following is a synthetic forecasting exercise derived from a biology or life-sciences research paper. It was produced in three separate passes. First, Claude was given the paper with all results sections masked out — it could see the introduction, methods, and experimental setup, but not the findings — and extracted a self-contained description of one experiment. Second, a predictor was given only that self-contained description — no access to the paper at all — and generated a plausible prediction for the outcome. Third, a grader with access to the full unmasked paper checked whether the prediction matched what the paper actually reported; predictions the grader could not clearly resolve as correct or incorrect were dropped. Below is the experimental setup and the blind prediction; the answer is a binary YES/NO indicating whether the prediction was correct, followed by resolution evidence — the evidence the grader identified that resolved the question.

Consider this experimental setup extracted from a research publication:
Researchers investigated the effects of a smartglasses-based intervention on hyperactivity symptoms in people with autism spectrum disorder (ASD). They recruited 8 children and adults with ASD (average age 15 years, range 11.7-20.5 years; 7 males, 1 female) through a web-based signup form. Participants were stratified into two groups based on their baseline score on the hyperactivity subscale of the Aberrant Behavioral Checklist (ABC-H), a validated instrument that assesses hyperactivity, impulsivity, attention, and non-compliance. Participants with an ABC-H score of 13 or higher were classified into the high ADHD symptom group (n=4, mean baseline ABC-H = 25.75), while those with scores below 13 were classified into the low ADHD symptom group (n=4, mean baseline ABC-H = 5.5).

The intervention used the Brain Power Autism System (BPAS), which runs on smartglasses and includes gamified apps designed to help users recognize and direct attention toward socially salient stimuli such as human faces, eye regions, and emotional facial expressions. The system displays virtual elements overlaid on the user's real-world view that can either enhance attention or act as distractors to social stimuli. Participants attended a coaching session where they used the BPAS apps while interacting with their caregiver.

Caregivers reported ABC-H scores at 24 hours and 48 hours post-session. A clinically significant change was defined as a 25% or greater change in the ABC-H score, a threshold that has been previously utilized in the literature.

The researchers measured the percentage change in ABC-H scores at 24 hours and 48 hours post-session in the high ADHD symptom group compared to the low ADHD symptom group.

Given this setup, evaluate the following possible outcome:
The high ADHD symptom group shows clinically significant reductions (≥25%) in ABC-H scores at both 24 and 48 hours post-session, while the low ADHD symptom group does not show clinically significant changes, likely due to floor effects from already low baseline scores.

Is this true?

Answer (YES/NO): NO